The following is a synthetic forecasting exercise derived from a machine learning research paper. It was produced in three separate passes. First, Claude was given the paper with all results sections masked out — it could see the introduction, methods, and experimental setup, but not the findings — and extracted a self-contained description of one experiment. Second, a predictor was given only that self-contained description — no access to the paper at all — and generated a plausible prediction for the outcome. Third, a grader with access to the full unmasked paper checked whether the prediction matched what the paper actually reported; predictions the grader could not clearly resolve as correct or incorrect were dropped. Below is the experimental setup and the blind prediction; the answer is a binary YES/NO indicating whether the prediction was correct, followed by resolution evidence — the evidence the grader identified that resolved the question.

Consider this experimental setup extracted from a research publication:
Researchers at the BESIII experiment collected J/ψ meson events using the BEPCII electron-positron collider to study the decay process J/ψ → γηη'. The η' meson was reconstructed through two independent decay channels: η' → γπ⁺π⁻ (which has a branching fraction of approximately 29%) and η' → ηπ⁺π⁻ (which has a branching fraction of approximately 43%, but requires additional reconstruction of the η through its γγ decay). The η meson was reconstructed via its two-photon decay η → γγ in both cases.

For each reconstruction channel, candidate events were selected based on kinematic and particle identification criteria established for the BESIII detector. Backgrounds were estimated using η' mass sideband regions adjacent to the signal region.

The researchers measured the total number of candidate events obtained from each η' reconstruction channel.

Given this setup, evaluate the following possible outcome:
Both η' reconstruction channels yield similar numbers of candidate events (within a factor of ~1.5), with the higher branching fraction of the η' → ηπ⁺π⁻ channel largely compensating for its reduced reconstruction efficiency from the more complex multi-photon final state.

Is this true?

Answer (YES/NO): NO